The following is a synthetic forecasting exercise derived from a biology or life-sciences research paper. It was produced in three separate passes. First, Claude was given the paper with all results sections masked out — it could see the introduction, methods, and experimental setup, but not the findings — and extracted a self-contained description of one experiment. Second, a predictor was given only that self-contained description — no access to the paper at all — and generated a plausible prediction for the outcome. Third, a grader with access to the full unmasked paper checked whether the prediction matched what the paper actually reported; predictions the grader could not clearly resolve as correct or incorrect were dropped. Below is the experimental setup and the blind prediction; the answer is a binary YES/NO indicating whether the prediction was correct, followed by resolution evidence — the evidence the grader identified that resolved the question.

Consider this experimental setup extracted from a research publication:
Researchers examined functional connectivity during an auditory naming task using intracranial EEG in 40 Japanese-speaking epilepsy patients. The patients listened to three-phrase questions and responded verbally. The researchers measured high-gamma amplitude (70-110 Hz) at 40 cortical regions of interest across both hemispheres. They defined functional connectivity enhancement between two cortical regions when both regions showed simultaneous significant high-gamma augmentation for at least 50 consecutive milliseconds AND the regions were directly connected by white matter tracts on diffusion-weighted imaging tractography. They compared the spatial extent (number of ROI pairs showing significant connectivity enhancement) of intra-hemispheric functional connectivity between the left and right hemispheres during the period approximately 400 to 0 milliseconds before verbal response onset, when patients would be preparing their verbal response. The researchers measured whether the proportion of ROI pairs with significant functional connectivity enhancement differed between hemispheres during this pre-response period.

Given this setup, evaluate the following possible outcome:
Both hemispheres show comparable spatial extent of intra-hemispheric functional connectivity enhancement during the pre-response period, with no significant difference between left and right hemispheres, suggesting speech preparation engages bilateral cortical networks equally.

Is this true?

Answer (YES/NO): NO